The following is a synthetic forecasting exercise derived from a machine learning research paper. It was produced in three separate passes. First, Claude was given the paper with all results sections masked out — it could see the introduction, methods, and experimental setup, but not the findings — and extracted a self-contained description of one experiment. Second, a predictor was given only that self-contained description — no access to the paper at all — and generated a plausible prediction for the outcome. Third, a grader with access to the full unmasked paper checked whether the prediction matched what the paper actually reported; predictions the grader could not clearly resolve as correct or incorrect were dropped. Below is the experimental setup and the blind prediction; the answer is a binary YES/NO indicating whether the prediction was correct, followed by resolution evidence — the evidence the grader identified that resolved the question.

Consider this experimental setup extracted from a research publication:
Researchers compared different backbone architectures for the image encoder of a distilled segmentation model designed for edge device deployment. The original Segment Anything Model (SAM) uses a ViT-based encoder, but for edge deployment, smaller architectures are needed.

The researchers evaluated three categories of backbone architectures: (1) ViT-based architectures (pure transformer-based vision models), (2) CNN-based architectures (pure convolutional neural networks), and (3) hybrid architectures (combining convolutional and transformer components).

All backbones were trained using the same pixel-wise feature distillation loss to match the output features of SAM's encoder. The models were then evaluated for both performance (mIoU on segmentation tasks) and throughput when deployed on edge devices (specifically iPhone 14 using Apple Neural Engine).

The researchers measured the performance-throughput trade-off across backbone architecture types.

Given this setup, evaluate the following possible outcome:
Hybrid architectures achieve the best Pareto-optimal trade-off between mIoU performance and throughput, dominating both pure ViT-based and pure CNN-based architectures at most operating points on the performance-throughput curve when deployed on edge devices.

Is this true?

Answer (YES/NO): NO